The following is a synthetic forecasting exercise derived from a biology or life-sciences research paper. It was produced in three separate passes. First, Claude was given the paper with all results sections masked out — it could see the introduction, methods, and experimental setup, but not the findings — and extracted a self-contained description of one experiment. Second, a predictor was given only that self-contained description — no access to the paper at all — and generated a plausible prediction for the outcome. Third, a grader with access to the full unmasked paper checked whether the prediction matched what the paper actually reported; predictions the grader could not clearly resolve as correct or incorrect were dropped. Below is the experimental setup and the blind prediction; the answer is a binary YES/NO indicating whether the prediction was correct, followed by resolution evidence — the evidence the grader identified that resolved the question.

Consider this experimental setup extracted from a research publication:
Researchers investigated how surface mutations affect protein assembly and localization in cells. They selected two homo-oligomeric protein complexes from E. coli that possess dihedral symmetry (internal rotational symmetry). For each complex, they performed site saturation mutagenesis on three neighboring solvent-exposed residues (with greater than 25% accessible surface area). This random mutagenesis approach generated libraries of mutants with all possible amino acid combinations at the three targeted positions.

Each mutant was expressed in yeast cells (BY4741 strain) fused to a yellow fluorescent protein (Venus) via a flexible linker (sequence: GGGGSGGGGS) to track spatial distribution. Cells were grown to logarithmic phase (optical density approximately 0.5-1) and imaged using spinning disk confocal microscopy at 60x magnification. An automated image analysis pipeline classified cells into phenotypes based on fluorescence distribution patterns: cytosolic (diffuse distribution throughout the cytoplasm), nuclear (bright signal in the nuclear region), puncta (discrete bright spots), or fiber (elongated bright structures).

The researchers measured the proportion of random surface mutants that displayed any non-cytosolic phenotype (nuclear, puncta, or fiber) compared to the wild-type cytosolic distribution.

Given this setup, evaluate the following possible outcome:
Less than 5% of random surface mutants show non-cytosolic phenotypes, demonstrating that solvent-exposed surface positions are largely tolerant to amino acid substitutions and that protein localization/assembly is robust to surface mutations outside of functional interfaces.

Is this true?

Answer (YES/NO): NO